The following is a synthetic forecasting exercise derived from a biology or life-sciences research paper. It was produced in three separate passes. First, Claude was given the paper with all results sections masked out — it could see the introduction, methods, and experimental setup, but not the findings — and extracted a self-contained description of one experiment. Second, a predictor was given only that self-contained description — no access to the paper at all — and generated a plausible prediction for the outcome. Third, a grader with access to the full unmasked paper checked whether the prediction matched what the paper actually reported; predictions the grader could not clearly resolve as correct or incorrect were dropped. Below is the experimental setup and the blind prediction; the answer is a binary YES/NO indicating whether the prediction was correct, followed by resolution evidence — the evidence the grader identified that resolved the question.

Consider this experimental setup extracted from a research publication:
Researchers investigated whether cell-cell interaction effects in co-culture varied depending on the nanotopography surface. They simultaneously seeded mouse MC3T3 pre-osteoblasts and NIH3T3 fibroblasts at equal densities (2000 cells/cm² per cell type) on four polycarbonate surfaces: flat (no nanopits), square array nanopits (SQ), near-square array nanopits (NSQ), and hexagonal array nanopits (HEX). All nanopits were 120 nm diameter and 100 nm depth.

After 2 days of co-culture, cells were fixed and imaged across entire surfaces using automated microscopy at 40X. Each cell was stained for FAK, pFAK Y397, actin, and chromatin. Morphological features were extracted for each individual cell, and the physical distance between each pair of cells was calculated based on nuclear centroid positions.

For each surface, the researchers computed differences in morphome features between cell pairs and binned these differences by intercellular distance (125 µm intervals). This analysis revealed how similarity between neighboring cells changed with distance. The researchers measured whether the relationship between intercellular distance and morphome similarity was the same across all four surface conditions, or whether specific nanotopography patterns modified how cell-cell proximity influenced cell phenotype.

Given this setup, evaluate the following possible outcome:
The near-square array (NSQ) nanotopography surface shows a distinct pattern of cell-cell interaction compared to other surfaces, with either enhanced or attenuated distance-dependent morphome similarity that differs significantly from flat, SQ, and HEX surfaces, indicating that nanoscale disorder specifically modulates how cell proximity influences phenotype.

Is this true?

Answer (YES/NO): YES